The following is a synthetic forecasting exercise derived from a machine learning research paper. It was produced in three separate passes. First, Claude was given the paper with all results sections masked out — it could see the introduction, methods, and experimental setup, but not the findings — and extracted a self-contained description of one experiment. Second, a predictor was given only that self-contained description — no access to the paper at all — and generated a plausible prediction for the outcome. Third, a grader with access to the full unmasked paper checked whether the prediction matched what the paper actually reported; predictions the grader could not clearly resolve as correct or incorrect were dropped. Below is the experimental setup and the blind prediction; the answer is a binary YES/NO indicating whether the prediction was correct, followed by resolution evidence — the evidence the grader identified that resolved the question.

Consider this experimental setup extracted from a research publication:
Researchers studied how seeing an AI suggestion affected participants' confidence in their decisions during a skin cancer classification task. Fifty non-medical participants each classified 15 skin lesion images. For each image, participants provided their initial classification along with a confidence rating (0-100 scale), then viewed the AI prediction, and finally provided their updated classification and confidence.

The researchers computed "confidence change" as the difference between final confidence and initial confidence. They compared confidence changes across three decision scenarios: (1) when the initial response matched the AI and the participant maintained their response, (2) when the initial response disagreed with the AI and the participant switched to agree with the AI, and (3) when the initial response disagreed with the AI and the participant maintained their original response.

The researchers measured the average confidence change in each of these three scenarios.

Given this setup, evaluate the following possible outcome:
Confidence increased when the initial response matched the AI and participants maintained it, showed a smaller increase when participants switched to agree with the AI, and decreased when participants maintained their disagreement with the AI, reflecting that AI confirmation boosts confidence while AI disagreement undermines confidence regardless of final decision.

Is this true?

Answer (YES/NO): NO